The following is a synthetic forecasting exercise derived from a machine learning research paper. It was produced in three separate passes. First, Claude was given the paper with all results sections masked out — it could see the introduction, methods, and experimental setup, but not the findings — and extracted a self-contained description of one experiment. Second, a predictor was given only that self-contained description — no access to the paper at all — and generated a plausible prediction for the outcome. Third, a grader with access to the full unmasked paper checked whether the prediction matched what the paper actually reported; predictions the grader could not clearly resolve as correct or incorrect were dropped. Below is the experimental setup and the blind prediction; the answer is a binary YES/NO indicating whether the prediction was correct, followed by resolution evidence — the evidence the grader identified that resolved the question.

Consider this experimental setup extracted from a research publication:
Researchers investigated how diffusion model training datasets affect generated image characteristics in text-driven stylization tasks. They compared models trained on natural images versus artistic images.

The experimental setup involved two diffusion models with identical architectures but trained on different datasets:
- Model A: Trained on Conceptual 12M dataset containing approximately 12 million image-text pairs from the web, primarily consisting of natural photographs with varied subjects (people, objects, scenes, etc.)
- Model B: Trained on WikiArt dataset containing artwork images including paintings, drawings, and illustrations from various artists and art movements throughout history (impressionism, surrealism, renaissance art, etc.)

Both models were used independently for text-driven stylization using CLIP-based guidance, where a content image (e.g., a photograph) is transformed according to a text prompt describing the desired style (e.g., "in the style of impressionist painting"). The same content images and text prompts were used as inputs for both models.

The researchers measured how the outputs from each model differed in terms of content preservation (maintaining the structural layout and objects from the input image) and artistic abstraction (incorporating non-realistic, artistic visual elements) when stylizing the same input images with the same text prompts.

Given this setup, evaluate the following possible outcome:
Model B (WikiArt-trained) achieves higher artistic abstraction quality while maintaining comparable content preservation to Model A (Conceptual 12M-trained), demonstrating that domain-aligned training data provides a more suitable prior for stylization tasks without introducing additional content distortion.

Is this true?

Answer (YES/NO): NO